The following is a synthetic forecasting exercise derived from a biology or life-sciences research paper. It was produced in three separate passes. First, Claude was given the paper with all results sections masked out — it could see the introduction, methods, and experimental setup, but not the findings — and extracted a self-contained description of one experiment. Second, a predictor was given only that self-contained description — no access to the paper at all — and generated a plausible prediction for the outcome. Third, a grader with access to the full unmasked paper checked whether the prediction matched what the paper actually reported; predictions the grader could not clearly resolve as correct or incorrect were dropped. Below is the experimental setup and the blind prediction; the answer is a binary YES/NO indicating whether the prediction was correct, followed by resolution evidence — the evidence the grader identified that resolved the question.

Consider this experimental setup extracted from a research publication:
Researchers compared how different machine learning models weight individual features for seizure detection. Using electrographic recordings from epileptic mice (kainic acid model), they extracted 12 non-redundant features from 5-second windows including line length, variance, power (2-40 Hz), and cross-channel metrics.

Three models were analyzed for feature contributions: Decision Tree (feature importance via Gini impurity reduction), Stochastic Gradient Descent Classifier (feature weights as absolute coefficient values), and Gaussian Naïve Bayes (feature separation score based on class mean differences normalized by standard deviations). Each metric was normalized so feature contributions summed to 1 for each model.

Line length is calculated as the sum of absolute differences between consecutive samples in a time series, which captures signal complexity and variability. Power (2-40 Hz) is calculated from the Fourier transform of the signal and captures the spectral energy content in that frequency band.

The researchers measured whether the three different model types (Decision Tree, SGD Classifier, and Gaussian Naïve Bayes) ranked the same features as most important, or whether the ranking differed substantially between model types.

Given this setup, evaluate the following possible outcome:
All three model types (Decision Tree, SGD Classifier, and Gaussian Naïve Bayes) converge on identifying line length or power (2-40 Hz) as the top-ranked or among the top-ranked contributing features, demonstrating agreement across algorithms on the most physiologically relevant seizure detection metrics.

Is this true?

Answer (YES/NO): YES